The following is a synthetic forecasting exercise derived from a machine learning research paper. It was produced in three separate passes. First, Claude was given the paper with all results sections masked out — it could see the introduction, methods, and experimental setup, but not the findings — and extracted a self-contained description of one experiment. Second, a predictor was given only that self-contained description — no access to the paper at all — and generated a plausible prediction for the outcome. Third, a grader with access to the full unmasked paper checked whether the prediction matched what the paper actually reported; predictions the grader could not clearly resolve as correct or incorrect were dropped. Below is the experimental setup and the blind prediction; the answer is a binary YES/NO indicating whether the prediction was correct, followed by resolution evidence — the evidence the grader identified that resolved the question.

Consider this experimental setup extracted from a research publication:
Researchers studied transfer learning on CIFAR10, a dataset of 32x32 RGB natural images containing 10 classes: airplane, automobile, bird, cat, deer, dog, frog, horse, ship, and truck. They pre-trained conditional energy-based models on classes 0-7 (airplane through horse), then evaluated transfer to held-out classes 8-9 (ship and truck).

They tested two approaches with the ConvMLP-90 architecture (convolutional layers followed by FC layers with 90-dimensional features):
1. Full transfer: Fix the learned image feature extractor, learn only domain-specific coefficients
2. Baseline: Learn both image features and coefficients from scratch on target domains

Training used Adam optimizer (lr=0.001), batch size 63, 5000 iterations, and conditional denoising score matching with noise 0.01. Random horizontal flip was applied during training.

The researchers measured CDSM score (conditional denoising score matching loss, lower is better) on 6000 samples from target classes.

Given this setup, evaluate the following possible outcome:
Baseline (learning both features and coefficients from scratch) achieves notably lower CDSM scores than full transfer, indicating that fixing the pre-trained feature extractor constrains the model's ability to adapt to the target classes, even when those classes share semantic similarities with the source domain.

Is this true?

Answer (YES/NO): NO